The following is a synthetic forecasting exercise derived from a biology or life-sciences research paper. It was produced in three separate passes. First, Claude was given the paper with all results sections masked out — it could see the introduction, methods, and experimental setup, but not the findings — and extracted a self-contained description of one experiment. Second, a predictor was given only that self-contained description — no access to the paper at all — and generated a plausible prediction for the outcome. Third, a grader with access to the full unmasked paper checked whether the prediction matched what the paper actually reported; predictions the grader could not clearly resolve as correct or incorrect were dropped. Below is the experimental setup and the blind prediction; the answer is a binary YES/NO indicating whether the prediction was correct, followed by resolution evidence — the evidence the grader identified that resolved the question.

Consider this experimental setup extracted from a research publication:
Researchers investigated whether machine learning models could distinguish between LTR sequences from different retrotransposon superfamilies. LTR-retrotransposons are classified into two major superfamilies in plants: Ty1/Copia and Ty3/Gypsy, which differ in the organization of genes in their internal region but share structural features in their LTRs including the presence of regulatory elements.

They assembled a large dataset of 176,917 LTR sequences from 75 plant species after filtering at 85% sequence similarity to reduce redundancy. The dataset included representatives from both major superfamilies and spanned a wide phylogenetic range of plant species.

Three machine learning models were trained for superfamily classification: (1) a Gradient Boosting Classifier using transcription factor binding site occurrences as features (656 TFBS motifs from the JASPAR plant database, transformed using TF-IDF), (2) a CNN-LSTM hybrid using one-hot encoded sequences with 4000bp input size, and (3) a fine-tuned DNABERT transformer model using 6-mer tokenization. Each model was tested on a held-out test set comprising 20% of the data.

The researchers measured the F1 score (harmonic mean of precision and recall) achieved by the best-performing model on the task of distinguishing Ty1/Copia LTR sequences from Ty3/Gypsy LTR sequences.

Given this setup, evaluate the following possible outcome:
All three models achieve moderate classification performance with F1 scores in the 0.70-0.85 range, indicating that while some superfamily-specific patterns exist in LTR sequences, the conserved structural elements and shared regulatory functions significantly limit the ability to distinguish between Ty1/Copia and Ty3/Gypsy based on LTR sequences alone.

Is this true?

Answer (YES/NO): NO